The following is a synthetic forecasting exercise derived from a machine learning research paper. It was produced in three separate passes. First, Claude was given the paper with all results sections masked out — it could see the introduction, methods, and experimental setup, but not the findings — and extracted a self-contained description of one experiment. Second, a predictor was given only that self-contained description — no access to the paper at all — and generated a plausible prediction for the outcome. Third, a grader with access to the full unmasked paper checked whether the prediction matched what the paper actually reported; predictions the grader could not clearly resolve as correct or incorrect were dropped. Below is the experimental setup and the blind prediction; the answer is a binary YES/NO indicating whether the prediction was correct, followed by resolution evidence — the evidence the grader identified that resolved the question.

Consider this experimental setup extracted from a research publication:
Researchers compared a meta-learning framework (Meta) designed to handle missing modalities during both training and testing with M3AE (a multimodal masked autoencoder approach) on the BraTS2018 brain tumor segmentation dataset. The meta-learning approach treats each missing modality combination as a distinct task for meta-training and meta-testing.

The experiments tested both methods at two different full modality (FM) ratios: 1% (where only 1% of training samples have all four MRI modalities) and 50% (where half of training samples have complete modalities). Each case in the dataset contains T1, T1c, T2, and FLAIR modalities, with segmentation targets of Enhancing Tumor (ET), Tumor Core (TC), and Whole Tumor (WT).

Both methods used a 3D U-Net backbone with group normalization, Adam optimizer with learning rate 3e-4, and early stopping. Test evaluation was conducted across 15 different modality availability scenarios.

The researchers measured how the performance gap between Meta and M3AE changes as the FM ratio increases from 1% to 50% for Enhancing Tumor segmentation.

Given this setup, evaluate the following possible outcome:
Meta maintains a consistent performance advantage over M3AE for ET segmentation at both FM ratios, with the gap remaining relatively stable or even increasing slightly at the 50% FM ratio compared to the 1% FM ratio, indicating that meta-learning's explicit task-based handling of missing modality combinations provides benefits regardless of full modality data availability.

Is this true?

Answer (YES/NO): NO